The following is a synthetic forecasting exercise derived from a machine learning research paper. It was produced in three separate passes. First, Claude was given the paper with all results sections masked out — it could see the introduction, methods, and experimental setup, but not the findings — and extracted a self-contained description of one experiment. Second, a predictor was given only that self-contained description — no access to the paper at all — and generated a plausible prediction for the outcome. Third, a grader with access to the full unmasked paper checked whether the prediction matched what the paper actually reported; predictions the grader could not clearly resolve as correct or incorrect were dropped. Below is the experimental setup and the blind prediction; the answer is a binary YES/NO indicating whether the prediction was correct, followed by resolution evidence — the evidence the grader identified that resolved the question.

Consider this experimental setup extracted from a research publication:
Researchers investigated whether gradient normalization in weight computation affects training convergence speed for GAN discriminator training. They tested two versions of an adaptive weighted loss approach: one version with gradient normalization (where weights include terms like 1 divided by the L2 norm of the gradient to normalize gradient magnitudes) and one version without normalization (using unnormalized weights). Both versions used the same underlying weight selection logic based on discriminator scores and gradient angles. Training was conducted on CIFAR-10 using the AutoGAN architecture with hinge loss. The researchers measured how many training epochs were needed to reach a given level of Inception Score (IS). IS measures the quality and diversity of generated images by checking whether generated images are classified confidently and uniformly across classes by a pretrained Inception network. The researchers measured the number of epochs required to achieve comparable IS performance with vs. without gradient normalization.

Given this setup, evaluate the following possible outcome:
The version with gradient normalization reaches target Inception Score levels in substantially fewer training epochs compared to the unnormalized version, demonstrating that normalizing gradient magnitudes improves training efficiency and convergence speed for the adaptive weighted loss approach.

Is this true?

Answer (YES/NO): YES